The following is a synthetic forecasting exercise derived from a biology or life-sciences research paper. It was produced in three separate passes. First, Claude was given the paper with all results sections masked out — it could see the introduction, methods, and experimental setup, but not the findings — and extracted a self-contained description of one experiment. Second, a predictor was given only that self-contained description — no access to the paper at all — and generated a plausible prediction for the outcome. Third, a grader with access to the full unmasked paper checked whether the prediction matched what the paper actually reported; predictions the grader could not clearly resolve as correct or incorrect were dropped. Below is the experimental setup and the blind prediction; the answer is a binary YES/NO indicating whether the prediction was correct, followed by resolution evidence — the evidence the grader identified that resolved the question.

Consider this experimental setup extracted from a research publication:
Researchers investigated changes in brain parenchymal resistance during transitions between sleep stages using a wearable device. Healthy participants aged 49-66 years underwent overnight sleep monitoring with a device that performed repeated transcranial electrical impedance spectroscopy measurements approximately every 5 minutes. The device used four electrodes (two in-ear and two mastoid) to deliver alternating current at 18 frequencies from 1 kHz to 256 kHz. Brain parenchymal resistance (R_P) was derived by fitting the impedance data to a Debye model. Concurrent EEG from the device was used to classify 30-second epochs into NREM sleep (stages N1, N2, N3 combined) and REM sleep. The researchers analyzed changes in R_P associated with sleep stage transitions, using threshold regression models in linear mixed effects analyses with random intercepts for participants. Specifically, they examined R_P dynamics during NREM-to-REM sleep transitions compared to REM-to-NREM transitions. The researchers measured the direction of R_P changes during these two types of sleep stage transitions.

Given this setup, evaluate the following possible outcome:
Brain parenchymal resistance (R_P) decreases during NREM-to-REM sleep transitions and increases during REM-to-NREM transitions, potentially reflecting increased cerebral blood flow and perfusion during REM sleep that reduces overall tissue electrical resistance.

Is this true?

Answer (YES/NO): NO